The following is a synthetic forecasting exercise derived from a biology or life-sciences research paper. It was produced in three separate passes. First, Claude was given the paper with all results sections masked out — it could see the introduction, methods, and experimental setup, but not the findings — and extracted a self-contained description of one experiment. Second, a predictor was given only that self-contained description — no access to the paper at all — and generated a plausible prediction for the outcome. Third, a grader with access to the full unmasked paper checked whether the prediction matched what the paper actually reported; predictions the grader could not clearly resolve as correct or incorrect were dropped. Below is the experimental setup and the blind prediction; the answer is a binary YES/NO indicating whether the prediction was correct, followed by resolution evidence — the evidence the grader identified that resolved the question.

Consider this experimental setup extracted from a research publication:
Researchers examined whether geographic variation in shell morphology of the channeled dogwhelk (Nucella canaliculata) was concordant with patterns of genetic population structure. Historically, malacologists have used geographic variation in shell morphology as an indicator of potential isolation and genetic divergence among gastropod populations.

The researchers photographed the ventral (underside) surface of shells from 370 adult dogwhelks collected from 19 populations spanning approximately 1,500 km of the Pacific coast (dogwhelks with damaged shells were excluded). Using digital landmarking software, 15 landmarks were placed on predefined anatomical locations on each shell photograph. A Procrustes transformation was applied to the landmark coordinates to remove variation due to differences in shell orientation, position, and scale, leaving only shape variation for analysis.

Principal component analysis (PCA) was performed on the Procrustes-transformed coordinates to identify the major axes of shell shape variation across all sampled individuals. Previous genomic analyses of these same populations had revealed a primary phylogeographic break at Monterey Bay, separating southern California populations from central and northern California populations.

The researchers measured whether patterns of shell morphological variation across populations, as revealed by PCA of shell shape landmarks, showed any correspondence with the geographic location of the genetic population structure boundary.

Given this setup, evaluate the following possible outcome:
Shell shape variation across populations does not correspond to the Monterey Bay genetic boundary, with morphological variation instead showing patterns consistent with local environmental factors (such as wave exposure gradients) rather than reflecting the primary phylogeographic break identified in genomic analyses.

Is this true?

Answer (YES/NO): NO